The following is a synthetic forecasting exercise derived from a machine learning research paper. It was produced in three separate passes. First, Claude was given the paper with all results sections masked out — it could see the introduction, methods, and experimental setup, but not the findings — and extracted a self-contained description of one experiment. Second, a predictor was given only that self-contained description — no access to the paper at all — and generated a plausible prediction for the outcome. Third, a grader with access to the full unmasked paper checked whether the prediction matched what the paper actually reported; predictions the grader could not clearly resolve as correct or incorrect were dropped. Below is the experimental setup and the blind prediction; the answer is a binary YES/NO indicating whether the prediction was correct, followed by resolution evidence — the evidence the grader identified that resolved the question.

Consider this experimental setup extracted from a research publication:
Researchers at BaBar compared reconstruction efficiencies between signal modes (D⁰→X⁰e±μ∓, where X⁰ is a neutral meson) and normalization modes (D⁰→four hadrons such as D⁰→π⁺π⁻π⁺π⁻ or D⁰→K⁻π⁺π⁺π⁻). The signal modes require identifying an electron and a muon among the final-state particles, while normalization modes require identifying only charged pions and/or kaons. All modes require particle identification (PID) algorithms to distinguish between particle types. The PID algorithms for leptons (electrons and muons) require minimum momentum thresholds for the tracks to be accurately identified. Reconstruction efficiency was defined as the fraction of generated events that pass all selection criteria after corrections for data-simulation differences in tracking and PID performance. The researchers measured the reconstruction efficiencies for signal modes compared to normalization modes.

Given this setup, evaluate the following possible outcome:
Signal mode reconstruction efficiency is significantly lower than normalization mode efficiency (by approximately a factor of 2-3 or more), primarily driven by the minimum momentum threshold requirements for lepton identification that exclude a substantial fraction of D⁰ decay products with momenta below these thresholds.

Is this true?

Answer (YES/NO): YES